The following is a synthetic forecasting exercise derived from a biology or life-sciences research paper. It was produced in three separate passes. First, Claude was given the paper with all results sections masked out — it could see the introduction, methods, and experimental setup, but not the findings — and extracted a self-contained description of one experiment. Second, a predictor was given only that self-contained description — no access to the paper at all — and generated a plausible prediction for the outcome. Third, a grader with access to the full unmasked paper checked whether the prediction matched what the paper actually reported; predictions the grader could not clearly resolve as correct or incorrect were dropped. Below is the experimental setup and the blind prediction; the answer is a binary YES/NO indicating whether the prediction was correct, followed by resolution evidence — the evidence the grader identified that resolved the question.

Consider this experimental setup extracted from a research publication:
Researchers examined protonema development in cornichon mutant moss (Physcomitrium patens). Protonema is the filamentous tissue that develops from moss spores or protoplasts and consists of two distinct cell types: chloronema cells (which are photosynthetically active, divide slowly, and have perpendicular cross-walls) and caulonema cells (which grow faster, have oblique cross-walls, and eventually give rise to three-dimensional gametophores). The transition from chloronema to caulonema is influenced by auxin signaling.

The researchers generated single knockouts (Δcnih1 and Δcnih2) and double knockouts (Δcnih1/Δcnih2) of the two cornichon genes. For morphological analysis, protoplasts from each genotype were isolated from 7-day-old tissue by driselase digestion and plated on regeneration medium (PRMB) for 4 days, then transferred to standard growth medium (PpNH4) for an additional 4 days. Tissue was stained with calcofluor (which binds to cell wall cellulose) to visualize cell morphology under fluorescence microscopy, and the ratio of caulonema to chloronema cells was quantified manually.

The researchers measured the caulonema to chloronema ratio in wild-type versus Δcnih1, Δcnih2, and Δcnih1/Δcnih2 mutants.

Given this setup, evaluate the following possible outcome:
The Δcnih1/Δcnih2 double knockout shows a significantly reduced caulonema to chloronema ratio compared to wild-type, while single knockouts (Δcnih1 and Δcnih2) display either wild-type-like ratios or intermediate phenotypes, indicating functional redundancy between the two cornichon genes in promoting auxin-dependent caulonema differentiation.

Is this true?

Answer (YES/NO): NO